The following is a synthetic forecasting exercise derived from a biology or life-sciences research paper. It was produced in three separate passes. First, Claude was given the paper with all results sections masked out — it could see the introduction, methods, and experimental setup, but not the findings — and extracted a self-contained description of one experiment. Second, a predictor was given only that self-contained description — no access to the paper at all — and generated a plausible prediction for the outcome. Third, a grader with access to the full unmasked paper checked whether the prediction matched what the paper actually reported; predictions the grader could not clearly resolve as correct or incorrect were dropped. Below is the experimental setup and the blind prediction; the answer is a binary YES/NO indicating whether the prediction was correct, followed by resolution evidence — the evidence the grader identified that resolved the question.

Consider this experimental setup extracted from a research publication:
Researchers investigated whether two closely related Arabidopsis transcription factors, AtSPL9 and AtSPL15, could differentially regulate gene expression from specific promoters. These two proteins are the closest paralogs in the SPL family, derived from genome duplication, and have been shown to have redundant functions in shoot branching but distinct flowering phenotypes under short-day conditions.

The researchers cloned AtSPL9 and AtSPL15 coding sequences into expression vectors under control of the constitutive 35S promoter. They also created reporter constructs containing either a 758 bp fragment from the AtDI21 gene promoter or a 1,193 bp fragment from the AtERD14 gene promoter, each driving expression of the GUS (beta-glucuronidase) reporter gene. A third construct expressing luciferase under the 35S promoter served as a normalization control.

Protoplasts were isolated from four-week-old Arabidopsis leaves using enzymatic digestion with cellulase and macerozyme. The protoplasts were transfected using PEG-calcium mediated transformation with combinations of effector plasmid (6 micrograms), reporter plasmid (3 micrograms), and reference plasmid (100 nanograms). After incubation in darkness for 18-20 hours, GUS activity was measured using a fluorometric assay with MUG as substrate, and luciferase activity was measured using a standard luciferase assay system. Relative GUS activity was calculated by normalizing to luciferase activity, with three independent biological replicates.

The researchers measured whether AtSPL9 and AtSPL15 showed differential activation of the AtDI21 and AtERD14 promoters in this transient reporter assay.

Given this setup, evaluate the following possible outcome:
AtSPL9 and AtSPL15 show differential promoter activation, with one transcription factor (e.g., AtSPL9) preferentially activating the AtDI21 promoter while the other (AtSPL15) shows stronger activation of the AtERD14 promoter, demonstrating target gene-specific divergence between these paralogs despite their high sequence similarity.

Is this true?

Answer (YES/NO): YES